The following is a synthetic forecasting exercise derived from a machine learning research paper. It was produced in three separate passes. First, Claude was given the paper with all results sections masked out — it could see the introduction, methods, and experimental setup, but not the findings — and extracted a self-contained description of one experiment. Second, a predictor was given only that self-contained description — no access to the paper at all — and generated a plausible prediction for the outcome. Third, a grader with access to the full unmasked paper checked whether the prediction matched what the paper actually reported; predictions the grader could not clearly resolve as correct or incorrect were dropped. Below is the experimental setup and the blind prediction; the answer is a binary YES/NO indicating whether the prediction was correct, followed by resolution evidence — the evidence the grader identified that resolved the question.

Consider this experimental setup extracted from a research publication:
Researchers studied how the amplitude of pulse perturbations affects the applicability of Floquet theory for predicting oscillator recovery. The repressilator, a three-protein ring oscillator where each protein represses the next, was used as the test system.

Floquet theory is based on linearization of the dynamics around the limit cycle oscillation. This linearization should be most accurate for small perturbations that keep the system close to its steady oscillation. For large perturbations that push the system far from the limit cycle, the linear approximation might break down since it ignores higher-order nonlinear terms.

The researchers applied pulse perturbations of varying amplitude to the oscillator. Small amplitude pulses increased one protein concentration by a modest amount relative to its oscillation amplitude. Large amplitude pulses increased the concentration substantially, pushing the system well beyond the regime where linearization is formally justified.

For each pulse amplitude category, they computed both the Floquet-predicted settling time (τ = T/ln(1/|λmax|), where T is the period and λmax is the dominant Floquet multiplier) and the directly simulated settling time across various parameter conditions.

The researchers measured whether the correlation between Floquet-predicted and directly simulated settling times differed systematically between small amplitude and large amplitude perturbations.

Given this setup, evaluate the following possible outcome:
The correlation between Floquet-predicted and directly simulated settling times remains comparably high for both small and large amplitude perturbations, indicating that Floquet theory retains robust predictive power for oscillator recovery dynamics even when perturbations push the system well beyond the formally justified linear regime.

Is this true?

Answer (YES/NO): YES